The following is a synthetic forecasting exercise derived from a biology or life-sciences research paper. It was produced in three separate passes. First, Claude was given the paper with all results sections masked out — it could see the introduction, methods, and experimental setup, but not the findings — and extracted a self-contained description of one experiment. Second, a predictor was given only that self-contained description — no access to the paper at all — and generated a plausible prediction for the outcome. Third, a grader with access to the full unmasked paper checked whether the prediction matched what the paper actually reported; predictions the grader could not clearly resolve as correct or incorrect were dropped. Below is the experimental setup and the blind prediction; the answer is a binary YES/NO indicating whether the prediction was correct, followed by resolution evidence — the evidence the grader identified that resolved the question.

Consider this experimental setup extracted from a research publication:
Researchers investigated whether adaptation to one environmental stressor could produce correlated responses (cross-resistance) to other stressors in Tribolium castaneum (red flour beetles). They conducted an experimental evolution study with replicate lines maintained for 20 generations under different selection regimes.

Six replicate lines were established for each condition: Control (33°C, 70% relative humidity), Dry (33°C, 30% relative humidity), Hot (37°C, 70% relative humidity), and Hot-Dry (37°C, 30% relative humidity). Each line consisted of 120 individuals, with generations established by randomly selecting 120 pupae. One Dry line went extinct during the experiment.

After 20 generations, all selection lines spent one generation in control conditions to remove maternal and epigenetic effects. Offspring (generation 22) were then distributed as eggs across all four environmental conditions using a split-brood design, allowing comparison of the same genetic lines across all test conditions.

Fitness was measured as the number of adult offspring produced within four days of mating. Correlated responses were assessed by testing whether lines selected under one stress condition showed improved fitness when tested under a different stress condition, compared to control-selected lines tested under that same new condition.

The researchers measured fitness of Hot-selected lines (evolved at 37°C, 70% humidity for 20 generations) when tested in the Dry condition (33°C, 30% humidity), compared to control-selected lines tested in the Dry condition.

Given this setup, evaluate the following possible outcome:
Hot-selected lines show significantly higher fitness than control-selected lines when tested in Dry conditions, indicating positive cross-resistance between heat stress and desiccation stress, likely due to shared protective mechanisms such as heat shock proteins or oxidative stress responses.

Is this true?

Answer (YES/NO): NO